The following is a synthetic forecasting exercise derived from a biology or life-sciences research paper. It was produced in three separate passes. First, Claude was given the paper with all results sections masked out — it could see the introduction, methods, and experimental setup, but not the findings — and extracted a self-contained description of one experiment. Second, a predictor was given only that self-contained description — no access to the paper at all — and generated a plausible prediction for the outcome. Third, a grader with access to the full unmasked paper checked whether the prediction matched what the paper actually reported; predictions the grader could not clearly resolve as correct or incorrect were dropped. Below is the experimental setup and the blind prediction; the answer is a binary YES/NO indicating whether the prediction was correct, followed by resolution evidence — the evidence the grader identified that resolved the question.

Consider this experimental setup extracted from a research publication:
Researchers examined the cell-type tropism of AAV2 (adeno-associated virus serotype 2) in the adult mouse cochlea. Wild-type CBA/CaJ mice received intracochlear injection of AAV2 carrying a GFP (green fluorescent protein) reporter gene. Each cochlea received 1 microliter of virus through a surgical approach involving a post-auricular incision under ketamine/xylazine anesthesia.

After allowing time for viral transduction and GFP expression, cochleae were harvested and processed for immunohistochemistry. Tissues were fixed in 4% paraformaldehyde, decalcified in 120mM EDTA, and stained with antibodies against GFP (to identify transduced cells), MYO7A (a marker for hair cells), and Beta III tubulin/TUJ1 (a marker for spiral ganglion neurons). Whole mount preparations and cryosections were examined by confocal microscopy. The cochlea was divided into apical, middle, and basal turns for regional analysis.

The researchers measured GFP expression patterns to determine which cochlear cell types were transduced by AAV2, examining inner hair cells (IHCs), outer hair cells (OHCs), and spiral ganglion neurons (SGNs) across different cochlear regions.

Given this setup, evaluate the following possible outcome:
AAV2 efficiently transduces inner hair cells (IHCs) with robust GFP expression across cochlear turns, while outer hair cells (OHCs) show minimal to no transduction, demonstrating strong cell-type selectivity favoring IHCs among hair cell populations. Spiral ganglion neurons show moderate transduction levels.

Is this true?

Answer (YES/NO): NO